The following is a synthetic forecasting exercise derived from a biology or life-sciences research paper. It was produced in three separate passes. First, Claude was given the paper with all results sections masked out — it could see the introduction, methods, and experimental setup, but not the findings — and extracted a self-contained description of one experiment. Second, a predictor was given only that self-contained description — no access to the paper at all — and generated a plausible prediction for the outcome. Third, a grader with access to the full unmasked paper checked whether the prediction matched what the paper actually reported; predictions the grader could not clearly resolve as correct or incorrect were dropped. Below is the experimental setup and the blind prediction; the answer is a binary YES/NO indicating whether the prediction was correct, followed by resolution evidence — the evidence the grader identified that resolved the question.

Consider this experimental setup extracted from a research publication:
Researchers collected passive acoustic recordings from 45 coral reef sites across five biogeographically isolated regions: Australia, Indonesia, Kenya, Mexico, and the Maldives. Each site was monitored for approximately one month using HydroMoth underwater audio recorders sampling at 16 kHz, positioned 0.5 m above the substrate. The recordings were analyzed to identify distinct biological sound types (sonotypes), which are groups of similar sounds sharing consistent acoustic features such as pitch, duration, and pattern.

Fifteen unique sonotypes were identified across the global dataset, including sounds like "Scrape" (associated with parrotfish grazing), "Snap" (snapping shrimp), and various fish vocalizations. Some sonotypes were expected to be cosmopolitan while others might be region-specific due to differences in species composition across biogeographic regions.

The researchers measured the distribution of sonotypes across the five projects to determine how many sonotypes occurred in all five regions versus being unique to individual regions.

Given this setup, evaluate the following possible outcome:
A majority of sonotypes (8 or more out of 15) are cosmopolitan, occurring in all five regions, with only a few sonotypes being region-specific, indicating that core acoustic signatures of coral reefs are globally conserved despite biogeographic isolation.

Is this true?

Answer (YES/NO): NO